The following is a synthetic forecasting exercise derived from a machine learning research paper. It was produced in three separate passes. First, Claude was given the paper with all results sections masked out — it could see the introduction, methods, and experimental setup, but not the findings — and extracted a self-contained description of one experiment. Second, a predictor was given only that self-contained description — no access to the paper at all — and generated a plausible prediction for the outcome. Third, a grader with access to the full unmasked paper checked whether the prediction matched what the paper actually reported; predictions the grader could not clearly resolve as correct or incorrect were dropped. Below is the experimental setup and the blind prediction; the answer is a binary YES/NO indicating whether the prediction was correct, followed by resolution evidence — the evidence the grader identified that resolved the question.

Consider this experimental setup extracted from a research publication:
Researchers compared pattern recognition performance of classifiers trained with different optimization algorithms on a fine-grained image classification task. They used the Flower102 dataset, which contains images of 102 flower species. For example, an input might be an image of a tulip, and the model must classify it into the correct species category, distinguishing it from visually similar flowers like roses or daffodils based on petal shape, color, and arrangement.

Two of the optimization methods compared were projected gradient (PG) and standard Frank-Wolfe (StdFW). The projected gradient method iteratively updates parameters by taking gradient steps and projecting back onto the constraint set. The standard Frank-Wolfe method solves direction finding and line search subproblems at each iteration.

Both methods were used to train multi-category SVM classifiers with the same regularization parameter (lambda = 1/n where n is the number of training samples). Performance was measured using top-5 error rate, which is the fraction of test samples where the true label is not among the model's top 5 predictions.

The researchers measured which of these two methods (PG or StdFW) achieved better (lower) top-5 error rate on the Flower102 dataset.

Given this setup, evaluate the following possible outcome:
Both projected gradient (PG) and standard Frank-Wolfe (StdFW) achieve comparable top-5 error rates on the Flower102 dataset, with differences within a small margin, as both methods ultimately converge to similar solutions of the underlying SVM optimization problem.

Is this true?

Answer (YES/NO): YES